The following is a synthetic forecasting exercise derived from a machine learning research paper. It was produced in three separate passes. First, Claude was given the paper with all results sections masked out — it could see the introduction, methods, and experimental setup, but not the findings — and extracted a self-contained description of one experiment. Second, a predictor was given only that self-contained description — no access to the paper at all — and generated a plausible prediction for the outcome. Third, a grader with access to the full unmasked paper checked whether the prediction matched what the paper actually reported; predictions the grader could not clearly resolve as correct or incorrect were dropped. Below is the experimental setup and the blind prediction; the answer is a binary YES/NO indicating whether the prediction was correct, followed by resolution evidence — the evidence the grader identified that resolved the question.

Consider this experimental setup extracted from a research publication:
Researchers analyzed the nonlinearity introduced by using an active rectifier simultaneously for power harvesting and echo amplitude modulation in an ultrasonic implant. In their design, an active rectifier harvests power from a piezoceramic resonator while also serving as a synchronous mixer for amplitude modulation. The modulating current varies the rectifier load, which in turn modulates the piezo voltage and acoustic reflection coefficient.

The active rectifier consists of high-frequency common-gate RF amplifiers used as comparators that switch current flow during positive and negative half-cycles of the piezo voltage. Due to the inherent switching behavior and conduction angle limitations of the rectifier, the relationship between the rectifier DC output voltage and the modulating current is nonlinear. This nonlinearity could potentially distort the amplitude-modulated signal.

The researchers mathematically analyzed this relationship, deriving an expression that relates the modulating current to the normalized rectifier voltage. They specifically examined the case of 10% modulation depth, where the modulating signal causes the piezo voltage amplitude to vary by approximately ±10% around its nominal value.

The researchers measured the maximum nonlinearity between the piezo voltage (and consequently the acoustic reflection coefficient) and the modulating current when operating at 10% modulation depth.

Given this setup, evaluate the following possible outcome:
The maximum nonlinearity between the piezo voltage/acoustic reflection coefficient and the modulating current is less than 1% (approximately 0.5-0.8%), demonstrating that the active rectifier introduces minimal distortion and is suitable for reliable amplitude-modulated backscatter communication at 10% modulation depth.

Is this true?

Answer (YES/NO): NO